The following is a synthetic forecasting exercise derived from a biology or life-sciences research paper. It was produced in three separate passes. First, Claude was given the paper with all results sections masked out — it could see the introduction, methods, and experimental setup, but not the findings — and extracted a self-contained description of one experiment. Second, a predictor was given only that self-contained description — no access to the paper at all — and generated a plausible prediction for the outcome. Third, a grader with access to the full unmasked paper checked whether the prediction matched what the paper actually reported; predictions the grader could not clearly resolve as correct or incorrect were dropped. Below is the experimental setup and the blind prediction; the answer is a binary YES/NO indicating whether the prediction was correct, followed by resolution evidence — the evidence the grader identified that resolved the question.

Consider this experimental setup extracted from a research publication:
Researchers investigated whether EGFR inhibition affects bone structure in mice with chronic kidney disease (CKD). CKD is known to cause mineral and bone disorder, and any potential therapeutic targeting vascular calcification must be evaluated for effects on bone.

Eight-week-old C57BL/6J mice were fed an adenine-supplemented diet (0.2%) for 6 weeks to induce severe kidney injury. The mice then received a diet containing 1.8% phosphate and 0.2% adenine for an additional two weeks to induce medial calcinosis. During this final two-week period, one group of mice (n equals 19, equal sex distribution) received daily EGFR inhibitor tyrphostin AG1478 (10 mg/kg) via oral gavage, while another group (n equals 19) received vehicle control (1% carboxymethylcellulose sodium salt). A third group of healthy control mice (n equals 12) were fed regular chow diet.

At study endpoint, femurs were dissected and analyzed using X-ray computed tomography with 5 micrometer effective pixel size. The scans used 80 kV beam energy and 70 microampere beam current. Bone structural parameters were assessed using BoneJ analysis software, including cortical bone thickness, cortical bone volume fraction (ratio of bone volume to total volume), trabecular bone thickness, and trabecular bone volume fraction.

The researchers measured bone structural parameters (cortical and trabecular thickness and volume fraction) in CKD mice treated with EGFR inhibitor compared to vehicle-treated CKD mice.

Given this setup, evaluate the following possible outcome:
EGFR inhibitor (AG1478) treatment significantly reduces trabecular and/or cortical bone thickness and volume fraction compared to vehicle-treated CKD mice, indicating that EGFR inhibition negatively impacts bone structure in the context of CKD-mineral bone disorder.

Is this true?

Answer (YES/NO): NO